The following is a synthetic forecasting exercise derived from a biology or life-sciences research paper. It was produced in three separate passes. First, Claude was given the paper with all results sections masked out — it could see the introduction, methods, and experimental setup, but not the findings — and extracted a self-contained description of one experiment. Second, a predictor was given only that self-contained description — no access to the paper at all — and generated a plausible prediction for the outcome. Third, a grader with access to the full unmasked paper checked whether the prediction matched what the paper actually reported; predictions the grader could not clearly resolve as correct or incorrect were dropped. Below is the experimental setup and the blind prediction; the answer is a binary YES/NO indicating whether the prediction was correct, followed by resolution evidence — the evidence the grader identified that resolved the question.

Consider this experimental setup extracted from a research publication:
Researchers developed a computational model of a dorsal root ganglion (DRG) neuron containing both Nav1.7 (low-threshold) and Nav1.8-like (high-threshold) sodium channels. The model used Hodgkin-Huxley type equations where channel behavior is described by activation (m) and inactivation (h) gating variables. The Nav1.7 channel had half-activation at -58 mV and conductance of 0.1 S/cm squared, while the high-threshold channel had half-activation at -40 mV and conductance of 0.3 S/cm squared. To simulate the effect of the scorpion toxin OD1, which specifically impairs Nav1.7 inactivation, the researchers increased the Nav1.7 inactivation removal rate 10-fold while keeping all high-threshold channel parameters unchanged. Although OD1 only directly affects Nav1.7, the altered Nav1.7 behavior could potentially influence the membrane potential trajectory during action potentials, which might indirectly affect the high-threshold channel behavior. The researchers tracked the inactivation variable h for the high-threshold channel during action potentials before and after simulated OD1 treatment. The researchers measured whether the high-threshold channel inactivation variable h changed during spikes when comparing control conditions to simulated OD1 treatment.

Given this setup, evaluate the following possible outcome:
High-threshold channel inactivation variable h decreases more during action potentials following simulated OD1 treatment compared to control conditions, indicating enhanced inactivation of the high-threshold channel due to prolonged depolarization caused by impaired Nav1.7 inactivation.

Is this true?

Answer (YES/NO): NO